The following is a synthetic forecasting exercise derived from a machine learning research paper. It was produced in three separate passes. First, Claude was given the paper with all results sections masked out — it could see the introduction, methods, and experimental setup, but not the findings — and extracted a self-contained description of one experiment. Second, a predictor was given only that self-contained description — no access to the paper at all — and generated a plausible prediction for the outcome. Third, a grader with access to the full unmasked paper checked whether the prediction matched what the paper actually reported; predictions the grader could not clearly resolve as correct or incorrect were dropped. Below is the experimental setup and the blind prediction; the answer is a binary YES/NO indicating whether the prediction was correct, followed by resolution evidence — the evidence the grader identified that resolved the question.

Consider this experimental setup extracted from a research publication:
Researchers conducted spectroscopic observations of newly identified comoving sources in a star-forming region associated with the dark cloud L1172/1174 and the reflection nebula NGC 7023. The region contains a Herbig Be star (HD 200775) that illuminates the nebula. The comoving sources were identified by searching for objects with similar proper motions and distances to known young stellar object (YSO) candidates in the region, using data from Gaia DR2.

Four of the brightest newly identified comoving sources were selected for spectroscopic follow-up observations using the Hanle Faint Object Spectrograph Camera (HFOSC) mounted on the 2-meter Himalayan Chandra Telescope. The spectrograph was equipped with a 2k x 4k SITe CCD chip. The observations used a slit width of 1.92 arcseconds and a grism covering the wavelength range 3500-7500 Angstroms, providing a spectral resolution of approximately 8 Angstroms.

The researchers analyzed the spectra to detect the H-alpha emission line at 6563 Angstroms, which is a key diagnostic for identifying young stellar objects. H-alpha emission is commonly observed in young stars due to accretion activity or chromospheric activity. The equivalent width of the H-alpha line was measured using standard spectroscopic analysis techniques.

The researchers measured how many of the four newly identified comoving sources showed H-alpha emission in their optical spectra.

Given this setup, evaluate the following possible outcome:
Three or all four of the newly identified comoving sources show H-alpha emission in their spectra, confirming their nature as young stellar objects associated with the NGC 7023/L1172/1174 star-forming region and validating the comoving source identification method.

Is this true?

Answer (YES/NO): YES